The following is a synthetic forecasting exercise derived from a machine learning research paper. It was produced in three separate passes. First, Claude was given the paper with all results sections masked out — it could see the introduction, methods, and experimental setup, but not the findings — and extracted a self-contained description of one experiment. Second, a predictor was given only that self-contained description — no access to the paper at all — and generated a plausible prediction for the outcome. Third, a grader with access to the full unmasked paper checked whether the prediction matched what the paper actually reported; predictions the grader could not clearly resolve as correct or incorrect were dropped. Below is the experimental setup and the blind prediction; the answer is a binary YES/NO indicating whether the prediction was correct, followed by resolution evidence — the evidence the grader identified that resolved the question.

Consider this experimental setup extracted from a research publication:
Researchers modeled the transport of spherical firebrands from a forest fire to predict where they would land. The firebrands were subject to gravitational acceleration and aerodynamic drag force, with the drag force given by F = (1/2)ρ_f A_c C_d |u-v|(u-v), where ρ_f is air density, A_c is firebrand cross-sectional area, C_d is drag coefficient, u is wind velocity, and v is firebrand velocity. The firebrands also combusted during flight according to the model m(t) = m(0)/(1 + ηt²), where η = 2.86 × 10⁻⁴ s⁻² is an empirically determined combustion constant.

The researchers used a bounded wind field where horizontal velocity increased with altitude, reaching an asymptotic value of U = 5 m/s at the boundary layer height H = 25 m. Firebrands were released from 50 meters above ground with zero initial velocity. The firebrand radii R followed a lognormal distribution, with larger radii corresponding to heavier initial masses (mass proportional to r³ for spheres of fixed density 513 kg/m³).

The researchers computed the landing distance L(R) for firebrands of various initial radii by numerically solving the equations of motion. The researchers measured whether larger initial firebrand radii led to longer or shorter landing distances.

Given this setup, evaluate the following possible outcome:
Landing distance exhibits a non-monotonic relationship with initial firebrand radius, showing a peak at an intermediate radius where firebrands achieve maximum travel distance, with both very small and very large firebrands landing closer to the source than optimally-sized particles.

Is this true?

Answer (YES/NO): NO